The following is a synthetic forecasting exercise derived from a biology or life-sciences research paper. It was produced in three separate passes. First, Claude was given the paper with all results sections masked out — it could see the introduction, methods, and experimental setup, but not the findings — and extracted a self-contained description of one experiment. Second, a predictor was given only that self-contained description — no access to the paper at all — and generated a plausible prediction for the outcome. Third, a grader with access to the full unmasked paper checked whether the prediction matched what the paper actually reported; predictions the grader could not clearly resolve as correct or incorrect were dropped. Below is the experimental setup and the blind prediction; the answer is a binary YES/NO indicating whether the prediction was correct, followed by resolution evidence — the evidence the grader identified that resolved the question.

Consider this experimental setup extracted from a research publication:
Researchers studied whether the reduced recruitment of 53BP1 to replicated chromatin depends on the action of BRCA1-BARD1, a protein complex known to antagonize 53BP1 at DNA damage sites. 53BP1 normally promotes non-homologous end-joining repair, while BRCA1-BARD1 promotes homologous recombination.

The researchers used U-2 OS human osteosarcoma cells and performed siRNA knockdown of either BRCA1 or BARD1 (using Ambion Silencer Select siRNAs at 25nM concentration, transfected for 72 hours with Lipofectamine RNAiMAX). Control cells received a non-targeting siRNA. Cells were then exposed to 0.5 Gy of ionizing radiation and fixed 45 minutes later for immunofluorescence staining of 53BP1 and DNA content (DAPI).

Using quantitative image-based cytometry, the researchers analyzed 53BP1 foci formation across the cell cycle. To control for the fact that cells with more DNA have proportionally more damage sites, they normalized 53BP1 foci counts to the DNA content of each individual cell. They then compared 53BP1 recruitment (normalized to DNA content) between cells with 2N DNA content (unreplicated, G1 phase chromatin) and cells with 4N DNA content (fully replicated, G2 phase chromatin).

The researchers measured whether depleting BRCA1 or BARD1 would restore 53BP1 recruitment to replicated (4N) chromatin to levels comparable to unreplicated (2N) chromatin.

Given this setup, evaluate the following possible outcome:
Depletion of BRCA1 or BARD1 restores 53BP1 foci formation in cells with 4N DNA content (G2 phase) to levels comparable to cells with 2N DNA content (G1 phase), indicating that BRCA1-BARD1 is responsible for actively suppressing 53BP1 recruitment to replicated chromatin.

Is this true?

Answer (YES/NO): NO